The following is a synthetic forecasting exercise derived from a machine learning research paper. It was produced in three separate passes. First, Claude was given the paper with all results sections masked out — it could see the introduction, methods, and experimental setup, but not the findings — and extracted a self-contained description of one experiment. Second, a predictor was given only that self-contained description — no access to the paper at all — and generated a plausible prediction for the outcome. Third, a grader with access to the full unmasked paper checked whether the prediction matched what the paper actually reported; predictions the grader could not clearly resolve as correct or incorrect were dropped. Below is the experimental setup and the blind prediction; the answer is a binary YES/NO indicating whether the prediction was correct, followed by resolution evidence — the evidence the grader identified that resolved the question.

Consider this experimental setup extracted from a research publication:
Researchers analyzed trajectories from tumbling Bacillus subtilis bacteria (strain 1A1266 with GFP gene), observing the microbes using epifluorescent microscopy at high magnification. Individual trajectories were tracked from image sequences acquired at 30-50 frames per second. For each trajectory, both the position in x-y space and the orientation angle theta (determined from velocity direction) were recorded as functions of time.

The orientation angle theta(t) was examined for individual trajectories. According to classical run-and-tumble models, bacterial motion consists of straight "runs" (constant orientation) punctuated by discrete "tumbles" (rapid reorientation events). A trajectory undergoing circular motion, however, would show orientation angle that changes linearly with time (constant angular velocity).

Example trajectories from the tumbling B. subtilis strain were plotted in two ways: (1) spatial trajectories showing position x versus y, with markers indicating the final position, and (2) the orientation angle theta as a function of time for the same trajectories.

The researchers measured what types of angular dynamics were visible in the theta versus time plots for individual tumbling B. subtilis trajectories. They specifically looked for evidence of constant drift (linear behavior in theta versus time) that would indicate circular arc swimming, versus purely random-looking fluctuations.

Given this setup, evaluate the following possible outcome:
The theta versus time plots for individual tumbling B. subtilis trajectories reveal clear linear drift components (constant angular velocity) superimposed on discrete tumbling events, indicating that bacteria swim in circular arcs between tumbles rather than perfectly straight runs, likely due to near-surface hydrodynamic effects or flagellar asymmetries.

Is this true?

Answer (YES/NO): YES